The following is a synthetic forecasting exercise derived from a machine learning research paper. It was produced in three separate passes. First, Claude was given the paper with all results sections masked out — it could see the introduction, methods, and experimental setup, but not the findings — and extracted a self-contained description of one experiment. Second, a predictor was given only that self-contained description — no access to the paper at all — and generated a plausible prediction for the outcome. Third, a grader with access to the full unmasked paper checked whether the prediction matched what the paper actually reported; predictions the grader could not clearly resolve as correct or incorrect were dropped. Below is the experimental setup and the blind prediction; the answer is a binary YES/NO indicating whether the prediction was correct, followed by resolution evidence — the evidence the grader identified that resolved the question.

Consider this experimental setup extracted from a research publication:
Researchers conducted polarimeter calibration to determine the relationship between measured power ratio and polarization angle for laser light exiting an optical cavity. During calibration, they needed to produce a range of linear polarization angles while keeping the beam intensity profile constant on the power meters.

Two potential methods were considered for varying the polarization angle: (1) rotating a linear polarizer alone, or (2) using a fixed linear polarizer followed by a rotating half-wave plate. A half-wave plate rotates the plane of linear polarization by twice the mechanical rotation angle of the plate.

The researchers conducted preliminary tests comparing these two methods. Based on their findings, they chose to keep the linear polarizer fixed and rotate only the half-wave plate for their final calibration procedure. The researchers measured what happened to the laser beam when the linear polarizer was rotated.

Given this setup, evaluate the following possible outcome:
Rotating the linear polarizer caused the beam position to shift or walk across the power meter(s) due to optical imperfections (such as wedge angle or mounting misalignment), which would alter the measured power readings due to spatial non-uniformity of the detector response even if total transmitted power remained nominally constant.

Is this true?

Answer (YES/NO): YES